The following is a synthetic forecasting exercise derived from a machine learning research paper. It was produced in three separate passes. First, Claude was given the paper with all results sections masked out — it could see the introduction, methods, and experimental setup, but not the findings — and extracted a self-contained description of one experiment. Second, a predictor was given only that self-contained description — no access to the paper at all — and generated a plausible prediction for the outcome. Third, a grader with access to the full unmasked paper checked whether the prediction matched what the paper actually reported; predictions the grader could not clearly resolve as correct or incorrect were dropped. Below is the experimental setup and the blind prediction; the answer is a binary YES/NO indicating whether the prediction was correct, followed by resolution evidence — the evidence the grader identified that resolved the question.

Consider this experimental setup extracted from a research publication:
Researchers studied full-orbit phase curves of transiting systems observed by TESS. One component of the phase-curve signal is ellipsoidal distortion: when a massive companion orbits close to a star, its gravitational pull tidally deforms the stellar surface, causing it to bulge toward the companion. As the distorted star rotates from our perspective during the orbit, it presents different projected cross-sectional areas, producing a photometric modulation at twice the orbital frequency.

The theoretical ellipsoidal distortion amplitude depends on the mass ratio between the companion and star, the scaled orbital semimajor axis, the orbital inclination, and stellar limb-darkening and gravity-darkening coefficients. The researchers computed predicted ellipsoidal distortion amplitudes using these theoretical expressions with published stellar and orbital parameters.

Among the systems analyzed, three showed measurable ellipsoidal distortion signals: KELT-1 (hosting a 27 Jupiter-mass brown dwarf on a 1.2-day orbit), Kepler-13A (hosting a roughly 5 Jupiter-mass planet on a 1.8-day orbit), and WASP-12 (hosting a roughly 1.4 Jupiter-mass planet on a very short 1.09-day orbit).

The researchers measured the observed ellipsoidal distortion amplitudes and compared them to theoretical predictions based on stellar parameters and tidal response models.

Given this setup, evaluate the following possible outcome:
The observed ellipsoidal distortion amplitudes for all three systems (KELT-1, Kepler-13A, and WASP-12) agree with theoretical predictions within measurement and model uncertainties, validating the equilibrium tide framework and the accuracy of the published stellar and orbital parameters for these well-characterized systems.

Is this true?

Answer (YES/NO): YES